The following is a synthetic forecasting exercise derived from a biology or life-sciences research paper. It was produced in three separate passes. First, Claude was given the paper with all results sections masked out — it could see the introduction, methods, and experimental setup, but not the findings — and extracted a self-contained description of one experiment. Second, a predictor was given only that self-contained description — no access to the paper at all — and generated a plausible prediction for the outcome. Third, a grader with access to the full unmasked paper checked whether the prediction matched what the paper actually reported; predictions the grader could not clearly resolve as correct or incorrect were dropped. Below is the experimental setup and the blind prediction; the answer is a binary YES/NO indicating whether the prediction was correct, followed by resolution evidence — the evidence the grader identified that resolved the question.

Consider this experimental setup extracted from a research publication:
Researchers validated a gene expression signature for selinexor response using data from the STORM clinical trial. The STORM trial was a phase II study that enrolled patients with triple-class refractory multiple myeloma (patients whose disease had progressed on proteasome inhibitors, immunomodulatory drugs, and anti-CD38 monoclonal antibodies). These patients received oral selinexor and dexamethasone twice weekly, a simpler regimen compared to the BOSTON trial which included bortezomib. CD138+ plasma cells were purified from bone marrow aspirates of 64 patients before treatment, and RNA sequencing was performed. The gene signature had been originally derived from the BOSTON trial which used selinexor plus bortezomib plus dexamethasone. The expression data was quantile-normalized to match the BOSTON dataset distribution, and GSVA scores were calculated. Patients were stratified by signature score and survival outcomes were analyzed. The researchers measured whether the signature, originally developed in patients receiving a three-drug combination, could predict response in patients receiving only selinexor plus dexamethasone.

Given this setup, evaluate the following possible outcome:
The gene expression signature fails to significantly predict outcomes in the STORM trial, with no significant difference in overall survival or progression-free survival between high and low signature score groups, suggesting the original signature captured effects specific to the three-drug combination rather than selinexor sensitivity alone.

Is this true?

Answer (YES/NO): NO